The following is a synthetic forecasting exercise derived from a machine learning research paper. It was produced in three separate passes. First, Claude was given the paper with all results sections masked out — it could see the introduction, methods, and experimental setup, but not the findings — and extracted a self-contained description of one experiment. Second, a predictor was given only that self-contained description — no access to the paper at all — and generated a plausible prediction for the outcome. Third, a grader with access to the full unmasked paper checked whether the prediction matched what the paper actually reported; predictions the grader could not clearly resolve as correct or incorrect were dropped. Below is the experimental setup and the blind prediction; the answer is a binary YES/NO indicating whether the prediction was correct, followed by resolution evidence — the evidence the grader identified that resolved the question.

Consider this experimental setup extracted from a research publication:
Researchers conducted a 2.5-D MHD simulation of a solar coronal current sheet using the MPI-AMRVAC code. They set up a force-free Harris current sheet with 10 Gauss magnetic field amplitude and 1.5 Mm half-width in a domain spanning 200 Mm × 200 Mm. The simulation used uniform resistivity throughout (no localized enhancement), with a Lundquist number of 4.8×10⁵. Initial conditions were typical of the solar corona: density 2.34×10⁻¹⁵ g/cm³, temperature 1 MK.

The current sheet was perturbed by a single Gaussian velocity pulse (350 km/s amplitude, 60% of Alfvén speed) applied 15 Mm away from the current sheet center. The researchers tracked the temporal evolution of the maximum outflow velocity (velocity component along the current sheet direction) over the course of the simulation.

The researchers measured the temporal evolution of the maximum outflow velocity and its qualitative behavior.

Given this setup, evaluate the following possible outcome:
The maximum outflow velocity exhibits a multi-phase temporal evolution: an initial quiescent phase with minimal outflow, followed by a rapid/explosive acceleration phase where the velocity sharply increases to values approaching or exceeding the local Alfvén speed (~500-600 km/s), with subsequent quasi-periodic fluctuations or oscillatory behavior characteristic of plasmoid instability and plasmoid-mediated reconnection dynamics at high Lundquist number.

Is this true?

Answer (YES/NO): NO